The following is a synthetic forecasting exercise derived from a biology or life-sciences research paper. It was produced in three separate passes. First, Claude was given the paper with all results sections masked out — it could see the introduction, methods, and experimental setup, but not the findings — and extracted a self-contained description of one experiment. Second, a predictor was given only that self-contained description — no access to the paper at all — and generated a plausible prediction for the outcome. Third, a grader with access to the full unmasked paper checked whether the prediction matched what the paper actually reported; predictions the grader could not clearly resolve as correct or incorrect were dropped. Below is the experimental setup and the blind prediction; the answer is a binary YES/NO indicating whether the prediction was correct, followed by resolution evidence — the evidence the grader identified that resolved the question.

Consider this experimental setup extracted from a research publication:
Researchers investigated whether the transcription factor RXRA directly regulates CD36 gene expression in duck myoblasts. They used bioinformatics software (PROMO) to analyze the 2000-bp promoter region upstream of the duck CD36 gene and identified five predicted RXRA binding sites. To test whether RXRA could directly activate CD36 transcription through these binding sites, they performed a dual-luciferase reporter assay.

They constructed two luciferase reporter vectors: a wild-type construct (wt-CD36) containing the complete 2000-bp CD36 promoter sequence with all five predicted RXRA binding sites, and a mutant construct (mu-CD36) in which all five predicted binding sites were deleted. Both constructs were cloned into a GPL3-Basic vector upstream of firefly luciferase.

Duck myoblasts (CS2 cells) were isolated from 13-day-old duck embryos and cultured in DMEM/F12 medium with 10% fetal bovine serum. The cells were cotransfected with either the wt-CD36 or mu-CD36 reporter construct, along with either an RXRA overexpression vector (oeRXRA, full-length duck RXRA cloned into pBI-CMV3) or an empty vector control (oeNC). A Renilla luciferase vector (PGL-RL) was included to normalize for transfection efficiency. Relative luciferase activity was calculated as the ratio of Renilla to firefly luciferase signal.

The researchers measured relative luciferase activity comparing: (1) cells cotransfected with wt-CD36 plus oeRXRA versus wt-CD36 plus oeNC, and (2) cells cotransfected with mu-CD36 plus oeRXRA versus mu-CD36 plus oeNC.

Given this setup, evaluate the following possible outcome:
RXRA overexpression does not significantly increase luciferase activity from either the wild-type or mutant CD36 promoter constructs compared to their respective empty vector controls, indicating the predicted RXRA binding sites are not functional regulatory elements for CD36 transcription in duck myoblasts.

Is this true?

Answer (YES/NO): NO